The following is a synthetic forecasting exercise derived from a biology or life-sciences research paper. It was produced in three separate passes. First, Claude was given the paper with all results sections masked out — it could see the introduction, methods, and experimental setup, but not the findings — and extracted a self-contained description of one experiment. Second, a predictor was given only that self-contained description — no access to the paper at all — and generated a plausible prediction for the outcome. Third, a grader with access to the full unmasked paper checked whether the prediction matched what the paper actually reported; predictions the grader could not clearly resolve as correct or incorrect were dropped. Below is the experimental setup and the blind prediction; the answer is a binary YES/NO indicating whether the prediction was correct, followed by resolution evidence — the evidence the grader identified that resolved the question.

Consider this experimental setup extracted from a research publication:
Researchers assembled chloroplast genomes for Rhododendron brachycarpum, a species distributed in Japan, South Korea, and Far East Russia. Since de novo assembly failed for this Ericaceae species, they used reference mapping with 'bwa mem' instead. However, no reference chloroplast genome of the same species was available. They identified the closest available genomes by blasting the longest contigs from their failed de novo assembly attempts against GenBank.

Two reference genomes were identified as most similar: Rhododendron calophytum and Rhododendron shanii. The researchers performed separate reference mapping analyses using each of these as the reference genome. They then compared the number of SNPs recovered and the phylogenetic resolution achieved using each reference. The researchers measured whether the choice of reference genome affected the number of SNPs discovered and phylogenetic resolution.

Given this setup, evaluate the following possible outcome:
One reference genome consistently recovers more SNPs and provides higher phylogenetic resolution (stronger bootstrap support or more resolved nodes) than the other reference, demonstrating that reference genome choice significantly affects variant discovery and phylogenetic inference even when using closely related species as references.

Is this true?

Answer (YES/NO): YES